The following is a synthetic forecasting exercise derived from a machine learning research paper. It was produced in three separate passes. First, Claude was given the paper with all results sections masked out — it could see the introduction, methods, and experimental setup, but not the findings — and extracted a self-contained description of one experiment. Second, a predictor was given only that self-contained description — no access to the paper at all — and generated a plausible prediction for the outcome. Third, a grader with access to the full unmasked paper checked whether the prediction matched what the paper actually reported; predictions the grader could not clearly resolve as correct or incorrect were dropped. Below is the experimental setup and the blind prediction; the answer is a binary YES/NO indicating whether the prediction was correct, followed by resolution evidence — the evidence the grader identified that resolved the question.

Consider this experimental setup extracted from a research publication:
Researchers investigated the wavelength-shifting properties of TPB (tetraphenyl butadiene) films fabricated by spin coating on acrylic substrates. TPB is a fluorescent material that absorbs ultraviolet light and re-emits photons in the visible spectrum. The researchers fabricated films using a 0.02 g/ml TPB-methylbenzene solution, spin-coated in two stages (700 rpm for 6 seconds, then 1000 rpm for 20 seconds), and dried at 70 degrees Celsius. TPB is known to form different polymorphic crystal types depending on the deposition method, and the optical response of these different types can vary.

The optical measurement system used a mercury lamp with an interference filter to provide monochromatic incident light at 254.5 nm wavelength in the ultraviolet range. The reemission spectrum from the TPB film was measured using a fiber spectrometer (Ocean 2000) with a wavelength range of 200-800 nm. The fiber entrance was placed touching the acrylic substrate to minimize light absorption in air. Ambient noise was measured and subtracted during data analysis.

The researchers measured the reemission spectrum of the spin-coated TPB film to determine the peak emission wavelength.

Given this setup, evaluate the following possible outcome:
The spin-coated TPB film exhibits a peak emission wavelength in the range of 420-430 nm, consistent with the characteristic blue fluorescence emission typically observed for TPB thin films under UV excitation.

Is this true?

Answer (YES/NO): YES